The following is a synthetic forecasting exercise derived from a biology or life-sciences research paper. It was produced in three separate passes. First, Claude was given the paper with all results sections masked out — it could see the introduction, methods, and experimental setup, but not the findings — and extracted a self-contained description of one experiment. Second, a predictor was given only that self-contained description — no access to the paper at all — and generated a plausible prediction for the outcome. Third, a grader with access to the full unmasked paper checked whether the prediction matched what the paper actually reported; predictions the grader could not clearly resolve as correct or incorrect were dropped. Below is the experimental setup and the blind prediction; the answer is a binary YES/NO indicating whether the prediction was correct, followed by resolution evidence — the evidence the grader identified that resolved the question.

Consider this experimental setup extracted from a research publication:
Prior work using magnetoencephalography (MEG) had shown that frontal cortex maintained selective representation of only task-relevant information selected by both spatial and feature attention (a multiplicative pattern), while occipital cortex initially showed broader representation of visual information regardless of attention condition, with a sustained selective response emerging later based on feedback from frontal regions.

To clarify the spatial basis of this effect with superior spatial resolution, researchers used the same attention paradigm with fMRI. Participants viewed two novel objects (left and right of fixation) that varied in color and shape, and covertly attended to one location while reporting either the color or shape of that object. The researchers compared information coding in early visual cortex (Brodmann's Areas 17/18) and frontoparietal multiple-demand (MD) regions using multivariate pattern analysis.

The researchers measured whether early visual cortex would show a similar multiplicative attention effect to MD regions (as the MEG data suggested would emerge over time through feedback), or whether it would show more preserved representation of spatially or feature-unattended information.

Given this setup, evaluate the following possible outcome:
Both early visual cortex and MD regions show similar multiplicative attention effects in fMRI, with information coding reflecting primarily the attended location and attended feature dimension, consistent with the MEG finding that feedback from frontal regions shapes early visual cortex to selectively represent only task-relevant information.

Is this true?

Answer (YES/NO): YES